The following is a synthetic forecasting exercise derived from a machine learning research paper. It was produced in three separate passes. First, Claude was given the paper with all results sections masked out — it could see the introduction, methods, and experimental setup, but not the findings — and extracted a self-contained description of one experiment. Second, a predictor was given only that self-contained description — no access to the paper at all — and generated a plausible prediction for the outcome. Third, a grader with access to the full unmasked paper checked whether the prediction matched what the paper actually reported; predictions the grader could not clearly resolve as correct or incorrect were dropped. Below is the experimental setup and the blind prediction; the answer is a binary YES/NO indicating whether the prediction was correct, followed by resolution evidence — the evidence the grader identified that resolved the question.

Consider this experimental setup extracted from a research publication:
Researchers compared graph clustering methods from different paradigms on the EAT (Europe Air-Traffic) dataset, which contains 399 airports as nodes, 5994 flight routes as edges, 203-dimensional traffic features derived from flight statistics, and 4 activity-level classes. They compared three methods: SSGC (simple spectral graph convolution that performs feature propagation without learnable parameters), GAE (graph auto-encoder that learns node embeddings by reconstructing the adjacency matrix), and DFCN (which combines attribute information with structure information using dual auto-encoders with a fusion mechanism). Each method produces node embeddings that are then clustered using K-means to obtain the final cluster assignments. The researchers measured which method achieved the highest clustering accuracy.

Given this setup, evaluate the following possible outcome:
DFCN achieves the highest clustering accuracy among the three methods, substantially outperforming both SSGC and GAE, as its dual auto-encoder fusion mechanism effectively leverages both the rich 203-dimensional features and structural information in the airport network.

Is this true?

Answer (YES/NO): NO